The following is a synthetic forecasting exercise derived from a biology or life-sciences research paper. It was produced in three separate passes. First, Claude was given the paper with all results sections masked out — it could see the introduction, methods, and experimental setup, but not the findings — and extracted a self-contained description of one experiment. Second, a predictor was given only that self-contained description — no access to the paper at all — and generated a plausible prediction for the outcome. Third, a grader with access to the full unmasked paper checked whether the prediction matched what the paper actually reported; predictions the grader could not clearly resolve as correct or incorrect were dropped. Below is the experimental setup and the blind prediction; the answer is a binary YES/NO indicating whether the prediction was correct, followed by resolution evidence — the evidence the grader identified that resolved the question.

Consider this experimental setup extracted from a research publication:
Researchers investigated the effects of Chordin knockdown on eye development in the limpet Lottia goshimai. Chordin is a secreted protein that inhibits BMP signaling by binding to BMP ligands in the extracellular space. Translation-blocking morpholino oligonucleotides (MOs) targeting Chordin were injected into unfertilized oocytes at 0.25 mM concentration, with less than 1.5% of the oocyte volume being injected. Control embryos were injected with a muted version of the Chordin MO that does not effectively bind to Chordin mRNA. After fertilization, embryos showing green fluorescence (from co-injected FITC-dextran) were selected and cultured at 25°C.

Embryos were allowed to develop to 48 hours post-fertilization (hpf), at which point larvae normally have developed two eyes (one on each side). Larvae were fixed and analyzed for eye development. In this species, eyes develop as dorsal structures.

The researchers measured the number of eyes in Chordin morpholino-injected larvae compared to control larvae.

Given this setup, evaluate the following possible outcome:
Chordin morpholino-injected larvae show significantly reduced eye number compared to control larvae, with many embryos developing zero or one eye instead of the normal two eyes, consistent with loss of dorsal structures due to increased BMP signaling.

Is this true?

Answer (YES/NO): NO